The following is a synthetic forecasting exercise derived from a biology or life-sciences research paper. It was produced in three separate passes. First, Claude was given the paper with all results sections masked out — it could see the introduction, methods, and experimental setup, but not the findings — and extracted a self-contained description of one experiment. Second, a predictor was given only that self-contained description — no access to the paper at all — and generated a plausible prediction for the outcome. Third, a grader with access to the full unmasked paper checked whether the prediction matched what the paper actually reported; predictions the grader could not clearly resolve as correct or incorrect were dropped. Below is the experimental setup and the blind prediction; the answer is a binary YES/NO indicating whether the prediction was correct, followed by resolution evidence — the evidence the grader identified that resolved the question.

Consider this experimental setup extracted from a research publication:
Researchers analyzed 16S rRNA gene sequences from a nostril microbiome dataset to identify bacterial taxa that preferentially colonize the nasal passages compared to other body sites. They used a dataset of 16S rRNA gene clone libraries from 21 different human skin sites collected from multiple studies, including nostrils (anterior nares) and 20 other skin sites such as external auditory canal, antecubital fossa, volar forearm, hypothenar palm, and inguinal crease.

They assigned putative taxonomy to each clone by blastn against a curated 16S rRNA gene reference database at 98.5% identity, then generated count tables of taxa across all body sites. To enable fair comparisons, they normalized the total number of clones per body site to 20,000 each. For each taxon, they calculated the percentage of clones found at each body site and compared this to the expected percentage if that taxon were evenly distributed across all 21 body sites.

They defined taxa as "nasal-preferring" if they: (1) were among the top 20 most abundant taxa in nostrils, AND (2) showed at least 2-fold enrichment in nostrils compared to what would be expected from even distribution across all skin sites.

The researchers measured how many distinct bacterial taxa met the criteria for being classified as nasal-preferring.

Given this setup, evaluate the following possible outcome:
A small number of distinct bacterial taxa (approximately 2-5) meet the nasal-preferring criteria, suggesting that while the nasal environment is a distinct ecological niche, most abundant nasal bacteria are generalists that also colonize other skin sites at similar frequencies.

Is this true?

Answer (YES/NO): NO